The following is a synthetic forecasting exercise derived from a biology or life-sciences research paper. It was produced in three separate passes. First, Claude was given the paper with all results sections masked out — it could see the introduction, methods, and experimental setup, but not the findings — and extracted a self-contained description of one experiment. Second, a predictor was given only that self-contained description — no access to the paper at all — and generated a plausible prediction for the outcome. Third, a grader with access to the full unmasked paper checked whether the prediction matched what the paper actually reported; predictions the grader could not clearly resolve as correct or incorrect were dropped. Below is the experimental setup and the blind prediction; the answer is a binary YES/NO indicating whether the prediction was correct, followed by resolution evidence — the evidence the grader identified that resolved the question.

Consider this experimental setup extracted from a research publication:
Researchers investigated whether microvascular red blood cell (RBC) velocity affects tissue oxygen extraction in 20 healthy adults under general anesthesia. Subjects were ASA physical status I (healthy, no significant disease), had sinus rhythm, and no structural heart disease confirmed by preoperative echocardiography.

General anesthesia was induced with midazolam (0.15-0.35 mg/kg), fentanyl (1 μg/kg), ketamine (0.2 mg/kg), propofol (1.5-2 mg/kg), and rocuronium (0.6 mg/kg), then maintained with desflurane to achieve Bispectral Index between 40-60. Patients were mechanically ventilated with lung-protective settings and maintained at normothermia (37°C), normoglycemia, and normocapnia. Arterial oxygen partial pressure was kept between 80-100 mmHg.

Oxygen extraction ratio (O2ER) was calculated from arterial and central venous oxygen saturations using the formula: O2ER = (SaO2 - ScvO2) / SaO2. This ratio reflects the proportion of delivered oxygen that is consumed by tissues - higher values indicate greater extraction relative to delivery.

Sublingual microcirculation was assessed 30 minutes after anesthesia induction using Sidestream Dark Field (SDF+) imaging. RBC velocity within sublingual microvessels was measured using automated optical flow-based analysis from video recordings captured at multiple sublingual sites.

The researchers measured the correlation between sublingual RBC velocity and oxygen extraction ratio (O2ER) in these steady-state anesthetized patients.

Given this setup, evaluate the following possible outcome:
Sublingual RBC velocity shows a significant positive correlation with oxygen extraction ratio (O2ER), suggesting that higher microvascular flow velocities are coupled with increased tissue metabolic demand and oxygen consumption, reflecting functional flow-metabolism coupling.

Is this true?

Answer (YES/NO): NO